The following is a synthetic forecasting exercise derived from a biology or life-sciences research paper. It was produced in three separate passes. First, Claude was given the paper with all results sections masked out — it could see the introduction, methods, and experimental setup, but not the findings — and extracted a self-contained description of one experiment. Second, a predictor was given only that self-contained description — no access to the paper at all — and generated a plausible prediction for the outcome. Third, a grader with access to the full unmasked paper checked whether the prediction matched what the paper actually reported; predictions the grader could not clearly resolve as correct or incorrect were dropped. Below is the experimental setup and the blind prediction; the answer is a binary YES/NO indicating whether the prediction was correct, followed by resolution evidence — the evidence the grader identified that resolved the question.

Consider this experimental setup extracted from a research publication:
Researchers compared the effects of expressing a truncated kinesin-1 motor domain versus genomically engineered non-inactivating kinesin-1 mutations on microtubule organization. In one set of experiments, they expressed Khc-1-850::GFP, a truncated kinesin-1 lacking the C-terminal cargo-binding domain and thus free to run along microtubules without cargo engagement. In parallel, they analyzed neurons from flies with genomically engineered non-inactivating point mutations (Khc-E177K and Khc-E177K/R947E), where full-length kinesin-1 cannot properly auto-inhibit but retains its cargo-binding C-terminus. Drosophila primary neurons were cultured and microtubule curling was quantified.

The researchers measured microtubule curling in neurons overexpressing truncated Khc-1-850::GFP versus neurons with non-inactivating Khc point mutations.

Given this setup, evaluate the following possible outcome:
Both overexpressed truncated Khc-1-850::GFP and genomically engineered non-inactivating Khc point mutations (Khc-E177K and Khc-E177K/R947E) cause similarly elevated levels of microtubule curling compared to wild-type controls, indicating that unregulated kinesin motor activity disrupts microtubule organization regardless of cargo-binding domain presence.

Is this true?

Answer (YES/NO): NO